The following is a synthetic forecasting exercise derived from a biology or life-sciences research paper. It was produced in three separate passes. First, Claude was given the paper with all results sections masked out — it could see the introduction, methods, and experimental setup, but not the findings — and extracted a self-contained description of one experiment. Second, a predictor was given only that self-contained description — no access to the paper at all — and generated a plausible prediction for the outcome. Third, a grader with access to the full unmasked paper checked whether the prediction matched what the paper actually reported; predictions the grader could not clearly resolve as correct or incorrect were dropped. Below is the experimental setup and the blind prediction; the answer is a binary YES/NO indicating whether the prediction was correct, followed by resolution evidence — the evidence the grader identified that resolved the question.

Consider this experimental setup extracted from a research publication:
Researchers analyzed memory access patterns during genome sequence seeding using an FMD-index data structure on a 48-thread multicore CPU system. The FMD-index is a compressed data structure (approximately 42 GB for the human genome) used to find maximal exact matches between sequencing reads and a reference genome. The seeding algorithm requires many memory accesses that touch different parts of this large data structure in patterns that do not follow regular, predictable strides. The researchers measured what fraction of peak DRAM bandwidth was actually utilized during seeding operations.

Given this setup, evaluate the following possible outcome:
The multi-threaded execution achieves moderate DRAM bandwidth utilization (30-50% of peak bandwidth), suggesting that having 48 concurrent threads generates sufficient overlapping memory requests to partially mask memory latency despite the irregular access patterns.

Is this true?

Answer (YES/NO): NO